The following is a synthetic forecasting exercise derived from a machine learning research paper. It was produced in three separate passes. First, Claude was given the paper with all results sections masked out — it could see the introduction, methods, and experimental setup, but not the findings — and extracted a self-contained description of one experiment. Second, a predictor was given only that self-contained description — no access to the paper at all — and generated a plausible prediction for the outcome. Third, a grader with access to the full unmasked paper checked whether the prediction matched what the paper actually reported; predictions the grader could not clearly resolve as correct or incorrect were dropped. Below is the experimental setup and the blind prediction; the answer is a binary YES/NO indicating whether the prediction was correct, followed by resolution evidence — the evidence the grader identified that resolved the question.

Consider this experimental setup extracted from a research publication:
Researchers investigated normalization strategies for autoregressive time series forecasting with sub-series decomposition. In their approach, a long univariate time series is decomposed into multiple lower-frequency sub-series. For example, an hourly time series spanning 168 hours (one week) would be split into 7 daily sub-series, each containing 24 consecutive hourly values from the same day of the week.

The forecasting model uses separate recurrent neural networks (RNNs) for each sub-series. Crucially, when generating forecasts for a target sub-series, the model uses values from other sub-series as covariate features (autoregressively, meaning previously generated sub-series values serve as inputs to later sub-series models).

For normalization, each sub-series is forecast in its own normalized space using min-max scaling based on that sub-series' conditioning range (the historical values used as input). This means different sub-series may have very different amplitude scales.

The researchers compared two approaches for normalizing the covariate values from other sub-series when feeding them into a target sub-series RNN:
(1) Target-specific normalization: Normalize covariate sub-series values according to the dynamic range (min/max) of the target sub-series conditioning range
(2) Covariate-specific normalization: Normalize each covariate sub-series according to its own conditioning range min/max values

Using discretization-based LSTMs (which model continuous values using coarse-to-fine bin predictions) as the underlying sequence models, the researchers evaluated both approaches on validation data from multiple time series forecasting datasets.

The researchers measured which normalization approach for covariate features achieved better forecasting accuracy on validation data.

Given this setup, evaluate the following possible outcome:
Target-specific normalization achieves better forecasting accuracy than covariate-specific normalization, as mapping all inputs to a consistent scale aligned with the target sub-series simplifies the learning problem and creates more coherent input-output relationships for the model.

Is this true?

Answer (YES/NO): YES